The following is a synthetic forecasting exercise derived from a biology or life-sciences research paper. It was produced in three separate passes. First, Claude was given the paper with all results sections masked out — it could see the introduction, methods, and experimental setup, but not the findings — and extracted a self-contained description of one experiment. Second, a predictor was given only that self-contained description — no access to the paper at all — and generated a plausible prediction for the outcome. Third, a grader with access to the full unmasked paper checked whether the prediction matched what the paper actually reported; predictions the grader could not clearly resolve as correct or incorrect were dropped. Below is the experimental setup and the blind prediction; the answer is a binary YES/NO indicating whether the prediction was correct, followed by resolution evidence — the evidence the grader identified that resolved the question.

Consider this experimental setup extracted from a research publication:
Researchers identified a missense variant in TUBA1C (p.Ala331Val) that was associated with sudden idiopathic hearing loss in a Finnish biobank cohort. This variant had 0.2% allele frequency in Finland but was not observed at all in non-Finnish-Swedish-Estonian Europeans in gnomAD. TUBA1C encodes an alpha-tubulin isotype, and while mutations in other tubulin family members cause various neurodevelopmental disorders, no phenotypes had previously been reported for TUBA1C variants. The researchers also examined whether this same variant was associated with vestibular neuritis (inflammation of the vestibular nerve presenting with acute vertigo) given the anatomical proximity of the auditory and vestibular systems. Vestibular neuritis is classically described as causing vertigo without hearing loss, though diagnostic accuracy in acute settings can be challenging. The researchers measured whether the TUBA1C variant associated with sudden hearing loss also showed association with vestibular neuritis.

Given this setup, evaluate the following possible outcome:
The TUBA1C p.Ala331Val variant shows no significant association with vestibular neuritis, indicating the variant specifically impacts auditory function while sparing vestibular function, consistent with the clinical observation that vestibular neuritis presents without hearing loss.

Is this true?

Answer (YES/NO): NO